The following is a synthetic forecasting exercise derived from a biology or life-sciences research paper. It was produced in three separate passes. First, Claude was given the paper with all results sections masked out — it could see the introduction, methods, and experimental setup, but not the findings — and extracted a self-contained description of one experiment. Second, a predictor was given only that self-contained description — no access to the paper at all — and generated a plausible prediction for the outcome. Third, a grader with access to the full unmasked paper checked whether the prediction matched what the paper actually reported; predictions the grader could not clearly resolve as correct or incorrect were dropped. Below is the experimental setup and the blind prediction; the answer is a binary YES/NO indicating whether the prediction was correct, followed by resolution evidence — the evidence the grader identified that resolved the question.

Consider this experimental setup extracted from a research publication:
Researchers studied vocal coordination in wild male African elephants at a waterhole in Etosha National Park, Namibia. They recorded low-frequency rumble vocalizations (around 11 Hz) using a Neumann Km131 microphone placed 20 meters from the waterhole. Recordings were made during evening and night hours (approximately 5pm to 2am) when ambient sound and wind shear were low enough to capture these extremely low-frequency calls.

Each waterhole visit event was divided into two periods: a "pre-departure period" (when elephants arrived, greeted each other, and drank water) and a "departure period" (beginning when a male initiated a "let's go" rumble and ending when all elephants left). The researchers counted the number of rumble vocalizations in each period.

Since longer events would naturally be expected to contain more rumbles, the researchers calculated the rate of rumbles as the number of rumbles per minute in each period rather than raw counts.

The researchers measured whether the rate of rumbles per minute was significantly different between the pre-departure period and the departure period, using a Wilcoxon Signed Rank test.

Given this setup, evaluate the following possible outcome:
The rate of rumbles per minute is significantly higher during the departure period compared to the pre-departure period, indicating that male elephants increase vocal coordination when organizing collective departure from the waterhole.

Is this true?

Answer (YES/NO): YES